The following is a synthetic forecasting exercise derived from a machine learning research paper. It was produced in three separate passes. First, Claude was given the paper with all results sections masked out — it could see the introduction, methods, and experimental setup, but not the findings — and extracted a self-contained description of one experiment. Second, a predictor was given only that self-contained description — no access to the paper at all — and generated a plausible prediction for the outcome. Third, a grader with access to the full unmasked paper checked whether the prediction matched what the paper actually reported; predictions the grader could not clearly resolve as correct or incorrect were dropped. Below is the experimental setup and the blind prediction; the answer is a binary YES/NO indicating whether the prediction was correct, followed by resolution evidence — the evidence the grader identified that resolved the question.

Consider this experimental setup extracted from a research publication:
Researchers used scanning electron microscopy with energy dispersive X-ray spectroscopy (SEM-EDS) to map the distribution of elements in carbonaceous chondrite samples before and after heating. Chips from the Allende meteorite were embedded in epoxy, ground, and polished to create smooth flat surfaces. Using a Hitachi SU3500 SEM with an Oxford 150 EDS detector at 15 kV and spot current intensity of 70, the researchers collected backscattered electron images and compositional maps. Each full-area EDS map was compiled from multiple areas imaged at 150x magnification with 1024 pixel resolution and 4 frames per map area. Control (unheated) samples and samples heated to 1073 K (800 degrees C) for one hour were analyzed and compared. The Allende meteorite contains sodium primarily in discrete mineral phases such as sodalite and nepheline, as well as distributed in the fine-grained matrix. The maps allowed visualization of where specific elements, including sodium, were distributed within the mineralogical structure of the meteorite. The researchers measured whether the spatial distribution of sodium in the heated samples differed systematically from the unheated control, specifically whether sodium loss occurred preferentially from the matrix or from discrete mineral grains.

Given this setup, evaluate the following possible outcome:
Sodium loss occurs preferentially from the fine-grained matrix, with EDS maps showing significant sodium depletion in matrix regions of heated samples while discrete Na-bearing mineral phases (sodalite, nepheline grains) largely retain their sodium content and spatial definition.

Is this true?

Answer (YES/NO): NO